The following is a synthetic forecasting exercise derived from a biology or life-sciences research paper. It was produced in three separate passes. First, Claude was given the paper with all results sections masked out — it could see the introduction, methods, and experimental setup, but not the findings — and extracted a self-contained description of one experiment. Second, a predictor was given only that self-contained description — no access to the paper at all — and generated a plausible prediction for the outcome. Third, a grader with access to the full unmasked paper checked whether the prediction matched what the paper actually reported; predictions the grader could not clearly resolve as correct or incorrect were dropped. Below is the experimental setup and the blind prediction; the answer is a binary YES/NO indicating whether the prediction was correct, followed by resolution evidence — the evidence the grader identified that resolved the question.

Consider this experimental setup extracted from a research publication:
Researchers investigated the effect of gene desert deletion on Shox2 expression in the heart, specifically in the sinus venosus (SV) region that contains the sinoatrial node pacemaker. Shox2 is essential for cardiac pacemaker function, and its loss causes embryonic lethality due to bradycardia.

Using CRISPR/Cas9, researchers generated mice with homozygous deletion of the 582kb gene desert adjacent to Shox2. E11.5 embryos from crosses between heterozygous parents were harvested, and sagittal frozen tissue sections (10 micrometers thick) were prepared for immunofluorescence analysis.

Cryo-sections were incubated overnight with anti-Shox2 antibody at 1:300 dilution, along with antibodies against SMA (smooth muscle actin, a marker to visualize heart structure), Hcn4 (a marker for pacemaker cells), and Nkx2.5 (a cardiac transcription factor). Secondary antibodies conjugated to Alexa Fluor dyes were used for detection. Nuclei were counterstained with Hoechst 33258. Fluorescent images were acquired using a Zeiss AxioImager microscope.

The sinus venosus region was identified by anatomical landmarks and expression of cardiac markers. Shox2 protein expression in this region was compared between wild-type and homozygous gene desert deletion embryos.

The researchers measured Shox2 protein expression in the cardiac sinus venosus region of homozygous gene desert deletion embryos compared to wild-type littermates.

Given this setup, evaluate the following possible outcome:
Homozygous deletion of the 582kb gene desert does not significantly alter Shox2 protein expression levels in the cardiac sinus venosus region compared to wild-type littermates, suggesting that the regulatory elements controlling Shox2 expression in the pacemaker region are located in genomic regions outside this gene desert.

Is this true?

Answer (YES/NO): NO